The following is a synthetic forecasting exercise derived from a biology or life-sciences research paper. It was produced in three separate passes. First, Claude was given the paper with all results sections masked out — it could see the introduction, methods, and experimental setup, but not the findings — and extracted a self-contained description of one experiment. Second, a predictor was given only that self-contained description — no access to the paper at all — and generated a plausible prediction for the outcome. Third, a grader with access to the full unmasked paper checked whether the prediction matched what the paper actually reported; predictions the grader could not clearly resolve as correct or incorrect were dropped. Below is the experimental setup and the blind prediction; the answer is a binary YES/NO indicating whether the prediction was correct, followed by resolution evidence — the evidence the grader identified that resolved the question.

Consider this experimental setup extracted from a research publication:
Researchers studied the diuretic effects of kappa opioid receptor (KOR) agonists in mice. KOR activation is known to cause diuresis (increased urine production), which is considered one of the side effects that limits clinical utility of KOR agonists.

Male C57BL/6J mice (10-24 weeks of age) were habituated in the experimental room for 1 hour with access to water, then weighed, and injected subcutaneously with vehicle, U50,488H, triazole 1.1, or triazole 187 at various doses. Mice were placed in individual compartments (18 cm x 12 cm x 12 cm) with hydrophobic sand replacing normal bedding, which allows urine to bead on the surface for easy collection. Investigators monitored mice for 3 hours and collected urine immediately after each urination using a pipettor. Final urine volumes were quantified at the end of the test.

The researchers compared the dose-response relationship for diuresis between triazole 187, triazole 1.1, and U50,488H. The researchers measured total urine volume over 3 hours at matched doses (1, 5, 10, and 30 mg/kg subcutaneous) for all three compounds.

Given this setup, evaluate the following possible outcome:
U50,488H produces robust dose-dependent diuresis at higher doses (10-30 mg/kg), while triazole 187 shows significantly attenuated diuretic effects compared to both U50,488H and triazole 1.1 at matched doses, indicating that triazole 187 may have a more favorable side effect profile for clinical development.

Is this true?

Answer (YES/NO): NO